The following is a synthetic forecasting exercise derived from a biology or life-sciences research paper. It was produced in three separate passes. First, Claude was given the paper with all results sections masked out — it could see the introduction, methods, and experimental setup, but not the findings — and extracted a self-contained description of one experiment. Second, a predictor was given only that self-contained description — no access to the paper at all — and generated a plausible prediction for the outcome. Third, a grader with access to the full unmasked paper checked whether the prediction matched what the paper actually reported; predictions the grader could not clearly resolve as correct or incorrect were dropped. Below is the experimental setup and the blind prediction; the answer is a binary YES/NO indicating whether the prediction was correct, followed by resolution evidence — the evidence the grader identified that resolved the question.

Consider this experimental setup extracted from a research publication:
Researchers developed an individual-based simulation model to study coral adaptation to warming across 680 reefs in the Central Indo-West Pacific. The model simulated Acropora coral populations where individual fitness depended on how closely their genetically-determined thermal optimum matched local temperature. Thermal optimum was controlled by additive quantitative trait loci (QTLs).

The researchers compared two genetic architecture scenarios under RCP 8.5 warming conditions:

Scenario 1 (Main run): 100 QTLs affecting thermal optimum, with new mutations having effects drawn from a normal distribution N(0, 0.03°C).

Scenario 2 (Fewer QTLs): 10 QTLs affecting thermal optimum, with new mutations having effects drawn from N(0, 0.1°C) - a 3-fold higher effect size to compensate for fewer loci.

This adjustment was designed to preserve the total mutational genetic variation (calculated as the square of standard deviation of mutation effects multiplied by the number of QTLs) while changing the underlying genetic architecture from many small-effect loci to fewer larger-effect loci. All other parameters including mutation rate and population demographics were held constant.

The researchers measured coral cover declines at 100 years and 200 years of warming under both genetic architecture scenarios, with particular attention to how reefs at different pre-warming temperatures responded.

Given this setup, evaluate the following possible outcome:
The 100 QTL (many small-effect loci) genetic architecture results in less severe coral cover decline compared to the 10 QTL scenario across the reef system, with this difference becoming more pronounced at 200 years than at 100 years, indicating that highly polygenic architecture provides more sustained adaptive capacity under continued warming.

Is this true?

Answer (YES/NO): YES